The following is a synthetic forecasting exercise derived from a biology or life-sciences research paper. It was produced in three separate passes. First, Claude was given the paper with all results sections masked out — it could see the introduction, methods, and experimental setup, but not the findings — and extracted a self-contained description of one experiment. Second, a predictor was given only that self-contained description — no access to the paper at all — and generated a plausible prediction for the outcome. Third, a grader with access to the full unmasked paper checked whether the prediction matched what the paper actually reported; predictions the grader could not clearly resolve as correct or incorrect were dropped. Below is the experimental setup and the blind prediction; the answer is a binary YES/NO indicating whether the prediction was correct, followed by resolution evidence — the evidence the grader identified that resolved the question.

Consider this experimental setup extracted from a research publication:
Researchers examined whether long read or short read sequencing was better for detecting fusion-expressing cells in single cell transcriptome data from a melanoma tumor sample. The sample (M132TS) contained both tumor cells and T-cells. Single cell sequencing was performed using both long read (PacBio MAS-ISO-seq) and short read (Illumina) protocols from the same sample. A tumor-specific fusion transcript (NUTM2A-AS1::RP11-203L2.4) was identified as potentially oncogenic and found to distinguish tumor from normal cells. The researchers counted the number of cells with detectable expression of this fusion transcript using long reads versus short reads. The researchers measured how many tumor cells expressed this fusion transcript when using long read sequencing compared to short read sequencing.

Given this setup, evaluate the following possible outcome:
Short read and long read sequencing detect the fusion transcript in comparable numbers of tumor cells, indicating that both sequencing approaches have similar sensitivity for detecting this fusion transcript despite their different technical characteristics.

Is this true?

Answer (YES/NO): NO